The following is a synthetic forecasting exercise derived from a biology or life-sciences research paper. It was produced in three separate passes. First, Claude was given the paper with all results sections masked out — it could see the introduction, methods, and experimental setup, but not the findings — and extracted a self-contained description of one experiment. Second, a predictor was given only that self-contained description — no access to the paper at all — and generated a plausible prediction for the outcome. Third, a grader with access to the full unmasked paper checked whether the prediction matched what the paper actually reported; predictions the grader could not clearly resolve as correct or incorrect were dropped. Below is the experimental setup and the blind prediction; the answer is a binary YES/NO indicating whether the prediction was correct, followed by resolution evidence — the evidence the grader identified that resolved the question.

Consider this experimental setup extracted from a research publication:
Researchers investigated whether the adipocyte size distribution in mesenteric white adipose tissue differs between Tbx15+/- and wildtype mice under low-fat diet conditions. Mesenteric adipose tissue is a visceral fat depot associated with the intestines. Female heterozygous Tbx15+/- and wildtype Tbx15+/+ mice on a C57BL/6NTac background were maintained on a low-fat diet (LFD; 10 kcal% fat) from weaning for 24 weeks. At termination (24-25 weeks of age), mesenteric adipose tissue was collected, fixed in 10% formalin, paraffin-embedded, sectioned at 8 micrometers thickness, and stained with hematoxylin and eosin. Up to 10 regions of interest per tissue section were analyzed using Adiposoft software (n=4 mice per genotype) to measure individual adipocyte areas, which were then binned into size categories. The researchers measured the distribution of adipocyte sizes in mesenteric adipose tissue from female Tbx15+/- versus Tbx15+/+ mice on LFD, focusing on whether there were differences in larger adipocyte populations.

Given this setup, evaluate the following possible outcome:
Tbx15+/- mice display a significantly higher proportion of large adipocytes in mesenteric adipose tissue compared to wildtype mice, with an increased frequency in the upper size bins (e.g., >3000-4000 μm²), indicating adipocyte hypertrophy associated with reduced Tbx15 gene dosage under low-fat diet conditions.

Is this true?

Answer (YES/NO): NO